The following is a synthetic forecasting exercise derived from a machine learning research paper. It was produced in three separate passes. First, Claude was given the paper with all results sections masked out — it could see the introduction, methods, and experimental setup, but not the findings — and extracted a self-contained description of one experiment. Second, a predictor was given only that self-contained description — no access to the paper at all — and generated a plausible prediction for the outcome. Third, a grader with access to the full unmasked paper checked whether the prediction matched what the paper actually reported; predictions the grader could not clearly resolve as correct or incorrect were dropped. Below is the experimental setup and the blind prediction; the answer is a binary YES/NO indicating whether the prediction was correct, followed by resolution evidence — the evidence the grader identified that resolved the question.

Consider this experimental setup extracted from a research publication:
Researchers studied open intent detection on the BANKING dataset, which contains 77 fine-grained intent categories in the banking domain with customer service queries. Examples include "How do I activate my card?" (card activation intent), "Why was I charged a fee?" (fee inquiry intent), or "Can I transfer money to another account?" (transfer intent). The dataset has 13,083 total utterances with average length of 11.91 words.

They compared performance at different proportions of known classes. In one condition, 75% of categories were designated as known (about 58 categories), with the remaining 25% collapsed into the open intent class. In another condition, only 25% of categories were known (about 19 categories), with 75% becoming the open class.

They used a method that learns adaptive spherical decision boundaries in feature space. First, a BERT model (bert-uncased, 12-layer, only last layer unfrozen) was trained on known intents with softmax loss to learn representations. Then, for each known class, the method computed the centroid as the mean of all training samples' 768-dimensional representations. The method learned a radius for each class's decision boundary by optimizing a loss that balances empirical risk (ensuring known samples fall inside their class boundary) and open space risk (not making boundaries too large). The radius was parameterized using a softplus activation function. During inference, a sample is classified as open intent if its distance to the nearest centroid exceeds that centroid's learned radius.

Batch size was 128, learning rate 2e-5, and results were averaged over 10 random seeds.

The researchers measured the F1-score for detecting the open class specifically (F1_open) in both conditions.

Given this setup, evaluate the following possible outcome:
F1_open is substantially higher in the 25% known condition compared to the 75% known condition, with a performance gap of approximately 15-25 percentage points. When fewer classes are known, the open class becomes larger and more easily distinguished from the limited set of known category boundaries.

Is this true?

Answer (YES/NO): YES